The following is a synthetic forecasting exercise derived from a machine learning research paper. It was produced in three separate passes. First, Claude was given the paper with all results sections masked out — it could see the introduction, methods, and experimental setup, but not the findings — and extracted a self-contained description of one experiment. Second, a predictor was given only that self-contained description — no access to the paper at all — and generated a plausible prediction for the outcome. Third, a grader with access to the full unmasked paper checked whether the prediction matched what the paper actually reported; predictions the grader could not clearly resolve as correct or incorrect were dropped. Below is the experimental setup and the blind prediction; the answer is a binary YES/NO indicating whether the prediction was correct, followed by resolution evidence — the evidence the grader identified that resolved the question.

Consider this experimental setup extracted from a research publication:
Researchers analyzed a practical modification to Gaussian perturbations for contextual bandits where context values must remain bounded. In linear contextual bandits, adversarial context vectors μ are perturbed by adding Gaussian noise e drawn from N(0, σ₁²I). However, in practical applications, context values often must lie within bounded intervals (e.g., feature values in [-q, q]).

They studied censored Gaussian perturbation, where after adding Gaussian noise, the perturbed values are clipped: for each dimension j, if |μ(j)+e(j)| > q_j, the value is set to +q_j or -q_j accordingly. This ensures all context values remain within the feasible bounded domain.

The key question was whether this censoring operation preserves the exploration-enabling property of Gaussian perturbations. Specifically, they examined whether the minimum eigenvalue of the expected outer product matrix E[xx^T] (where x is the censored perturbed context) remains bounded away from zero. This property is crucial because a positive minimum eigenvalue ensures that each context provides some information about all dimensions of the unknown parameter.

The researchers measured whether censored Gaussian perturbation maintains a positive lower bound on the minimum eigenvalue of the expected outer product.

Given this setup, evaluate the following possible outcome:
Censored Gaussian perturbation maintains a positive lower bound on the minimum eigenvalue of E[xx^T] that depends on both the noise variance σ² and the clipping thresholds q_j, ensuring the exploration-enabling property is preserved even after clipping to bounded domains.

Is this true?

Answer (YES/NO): YES